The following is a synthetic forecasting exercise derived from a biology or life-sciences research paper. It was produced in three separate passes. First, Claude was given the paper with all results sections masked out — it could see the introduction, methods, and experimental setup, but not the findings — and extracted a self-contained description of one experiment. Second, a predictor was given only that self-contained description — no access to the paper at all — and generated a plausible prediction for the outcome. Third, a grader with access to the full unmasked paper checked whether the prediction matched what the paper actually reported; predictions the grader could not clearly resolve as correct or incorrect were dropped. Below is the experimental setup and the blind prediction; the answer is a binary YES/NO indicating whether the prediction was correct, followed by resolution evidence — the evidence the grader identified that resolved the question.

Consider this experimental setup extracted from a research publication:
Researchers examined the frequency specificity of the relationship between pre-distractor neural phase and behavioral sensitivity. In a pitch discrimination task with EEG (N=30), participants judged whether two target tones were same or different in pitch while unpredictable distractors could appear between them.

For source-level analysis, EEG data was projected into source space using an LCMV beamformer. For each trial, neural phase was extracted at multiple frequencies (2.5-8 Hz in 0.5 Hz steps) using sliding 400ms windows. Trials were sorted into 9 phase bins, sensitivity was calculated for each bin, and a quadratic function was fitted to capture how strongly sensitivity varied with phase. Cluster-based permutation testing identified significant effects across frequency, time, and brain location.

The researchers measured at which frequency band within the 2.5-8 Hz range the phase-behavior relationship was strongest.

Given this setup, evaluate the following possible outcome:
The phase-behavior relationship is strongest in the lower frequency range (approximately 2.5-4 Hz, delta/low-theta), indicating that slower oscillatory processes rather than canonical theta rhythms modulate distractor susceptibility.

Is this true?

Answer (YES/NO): YES